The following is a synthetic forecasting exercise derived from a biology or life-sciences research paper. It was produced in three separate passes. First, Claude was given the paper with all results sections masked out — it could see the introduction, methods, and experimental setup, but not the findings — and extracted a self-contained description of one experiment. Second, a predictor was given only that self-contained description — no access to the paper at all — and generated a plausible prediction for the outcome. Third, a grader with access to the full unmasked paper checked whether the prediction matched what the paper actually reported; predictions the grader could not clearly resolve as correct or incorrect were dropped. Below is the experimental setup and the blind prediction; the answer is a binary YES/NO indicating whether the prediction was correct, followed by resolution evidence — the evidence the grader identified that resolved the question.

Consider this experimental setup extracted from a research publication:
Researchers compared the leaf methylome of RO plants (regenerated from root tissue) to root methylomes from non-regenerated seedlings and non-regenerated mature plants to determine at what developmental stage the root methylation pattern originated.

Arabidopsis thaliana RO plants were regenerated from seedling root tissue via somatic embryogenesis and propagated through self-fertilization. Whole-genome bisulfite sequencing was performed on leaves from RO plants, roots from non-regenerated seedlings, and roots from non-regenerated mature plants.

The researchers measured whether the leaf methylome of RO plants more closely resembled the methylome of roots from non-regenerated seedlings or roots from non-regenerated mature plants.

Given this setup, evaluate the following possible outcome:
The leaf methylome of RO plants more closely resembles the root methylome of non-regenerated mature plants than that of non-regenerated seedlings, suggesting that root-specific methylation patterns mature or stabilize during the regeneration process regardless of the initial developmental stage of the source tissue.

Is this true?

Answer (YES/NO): NO